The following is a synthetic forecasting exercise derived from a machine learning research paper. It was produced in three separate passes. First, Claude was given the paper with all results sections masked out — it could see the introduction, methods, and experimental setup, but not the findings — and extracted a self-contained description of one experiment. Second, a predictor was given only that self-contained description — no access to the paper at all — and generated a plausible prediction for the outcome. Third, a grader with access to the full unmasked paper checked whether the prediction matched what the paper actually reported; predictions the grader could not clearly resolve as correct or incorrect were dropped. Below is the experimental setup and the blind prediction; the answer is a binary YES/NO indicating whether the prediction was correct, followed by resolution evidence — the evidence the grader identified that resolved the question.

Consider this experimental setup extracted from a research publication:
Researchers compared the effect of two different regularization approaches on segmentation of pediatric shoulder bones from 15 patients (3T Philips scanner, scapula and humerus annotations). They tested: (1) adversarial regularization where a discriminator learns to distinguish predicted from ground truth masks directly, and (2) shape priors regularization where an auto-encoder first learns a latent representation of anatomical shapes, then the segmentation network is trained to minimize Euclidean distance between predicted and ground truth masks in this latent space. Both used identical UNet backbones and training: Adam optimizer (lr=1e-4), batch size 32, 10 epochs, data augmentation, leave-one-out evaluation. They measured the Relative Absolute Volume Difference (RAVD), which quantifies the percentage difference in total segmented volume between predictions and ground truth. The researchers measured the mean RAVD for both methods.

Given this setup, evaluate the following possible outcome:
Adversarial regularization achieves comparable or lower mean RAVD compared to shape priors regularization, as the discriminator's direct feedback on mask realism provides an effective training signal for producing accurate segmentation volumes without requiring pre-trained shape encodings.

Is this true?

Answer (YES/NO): NO